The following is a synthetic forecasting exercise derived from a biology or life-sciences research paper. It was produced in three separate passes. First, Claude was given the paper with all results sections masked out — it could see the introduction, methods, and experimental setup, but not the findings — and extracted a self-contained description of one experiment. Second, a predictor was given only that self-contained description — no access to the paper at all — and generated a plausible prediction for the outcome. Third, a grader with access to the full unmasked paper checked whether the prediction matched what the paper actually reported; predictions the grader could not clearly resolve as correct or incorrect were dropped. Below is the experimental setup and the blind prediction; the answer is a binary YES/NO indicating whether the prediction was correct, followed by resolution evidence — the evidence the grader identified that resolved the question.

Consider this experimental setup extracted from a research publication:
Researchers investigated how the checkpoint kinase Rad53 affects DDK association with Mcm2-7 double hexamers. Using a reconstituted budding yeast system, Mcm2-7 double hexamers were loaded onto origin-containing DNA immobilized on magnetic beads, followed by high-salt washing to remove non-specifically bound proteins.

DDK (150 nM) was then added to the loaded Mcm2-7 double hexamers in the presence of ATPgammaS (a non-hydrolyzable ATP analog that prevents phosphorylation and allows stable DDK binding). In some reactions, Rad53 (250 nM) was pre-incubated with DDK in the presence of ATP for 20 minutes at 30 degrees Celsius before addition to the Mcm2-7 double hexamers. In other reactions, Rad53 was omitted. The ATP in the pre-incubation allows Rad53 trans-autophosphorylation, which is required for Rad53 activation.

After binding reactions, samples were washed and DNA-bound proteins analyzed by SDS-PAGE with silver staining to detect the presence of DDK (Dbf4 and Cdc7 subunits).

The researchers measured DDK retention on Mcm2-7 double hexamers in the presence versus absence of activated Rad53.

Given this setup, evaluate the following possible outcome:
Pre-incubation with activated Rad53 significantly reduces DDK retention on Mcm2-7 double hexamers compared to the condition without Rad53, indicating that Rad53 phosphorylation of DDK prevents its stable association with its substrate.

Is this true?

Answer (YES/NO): NO